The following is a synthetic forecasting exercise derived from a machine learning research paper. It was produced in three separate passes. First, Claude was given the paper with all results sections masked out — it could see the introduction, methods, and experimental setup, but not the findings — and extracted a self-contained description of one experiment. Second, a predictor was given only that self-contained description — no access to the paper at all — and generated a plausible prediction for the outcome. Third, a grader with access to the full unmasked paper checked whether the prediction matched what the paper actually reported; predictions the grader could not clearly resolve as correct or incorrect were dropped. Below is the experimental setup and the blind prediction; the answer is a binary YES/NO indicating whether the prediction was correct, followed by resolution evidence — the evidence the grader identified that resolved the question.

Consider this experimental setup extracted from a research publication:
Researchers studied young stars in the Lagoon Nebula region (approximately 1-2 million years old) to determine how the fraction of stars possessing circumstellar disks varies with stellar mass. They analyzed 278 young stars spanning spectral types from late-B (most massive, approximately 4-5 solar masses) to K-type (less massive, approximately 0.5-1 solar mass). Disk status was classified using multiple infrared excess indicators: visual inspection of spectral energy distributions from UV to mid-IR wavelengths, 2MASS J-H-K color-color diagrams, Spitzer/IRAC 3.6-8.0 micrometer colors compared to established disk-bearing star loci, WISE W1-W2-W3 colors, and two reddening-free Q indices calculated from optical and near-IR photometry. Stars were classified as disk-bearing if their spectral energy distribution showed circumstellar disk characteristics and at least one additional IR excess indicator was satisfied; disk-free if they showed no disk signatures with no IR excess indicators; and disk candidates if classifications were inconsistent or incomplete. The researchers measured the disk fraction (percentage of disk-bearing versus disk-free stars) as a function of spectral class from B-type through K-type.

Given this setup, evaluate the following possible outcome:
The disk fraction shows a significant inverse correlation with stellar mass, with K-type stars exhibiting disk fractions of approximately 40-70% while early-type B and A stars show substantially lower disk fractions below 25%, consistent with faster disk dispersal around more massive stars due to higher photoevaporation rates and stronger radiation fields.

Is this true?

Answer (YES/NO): NO